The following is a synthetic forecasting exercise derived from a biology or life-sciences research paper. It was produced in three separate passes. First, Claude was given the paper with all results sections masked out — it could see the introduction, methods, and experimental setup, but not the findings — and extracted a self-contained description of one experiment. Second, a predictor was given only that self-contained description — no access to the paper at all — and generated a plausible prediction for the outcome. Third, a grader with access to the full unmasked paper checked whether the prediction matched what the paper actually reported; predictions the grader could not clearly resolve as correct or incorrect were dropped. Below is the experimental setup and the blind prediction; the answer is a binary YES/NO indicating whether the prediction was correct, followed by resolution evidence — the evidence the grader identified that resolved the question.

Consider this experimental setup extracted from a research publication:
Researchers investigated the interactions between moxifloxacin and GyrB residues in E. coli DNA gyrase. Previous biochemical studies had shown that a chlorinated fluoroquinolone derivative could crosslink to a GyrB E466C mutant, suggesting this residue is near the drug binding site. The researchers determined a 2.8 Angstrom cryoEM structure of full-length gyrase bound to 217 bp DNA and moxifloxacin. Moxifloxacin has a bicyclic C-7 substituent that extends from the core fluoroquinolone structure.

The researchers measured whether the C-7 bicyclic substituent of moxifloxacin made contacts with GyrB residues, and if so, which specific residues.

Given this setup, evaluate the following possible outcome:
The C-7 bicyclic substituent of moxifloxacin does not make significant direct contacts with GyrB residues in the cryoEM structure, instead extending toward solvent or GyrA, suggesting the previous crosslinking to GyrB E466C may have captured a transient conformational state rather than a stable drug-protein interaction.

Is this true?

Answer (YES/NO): NO